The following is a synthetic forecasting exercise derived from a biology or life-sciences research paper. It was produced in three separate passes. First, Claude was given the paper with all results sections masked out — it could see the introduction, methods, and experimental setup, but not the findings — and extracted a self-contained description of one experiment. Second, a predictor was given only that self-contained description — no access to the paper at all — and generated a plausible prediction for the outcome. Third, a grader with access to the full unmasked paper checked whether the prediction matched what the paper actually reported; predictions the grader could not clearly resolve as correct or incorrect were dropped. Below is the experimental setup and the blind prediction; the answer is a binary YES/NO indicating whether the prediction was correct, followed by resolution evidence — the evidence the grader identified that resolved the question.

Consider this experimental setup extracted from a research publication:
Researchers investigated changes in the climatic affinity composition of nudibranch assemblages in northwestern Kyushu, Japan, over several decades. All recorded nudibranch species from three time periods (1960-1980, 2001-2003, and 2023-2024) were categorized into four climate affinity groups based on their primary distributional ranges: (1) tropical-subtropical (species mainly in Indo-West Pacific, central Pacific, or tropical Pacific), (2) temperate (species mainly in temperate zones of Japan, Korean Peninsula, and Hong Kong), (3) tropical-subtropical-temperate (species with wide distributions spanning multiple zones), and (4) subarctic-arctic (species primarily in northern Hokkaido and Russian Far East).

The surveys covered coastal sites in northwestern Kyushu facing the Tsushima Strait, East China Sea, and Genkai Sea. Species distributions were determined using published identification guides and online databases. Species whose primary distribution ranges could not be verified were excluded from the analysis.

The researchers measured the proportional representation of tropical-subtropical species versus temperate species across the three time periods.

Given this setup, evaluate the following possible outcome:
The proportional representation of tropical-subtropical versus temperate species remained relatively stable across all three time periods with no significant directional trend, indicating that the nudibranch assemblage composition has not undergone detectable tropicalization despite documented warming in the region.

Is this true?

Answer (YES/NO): NO